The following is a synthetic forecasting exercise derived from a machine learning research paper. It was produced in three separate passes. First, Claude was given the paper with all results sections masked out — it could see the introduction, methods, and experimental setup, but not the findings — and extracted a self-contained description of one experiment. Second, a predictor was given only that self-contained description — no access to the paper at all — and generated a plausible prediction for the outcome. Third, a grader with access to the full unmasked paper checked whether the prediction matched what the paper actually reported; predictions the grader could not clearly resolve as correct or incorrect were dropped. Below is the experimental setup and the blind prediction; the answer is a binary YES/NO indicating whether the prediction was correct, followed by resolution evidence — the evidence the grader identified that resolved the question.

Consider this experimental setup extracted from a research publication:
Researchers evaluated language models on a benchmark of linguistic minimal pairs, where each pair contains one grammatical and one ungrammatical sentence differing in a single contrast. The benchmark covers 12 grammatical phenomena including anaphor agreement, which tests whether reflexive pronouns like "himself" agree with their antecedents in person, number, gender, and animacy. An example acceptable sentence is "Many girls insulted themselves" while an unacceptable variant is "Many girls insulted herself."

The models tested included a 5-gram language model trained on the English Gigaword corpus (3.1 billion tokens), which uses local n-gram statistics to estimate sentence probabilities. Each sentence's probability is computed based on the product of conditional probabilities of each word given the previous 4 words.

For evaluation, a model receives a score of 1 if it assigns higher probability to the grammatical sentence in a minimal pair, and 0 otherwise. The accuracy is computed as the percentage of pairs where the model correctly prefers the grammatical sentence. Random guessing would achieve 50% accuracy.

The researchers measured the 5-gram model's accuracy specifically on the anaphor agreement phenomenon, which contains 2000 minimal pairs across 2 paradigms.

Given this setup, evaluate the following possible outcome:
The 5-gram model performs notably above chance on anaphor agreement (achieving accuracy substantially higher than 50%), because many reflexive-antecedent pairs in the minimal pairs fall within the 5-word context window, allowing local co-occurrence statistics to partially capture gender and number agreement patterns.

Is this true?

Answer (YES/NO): NO